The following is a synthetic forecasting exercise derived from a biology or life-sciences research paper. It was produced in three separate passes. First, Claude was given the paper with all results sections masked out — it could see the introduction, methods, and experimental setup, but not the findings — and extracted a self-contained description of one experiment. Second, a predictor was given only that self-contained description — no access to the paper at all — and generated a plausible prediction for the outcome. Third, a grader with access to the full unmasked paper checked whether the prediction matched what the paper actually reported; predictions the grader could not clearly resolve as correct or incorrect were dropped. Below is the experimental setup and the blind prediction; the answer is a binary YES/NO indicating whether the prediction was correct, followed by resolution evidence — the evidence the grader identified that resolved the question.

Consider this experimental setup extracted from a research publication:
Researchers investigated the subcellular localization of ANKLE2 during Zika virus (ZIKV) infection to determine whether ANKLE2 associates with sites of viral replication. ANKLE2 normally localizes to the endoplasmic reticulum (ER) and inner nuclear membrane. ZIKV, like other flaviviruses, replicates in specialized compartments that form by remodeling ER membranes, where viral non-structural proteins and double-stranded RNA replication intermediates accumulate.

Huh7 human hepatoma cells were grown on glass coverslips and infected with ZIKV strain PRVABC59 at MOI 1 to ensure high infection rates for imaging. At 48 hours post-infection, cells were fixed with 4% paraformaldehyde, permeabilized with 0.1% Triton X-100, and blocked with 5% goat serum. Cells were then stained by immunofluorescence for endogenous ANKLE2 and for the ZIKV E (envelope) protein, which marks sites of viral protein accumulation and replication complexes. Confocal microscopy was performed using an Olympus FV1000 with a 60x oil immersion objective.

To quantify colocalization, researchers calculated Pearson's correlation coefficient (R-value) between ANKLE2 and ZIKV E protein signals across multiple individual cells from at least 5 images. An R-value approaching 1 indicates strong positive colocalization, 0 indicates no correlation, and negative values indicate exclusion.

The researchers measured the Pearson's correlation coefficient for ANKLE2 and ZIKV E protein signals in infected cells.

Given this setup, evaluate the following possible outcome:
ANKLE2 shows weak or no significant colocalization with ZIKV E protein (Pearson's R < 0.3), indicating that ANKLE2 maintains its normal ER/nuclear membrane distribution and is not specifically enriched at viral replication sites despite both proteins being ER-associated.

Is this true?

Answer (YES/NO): NO